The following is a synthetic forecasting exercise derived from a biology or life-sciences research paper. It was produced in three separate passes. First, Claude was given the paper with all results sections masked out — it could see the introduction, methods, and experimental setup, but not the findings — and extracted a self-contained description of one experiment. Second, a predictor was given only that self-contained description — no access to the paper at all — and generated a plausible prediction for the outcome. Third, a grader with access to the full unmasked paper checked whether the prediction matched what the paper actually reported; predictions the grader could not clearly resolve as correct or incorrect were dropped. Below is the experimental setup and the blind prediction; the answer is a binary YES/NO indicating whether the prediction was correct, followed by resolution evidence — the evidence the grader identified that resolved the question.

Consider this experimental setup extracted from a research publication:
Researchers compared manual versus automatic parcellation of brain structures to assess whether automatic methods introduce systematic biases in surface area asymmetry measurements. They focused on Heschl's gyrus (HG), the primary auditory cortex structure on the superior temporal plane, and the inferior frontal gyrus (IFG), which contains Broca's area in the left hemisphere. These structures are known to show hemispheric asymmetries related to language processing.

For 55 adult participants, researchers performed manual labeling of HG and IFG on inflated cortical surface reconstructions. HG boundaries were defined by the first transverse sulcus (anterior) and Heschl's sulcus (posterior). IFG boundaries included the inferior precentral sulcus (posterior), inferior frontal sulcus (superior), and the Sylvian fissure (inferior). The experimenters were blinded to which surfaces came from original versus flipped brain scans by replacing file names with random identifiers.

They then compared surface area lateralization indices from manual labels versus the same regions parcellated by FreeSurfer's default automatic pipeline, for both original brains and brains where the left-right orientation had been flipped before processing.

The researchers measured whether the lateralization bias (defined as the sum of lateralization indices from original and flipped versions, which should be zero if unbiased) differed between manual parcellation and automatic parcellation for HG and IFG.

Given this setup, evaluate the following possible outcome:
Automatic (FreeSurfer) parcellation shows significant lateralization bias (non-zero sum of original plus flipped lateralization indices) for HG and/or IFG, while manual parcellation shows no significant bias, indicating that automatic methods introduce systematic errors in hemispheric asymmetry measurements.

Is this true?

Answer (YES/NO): YES